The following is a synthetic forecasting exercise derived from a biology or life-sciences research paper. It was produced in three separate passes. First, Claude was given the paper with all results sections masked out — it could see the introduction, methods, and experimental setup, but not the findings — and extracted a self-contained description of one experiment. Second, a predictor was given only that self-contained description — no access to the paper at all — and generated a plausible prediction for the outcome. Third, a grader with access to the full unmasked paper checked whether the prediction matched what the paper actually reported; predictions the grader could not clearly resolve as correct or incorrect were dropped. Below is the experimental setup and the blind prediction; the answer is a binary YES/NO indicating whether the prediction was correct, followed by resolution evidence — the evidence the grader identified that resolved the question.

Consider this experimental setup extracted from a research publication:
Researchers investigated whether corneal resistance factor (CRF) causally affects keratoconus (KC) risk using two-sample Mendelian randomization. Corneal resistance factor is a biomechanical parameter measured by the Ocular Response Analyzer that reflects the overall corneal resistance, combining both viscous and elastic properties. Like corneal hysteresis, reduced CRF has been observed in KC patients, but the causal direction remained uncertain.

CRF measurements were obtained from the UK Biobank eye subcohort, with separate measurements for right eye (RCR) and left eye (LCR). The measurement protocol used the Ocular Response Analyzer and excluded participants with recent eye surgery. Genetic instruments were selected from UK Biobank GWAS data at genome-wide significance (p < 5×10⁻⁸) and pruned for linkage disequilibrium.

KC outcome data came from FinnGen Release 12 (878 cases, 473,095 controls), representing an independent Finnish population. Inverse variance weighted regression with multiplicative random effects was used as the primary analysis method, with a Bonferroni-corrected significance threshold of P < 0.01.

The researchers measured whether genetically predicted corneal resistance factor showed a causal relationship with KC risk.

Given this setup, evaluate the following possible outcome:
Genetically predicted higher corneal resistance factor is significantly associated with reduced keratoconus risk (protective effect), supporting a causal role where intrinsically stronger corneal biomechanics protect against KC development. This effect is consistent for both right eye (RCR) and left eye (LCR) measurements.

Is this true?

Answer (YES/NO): YES